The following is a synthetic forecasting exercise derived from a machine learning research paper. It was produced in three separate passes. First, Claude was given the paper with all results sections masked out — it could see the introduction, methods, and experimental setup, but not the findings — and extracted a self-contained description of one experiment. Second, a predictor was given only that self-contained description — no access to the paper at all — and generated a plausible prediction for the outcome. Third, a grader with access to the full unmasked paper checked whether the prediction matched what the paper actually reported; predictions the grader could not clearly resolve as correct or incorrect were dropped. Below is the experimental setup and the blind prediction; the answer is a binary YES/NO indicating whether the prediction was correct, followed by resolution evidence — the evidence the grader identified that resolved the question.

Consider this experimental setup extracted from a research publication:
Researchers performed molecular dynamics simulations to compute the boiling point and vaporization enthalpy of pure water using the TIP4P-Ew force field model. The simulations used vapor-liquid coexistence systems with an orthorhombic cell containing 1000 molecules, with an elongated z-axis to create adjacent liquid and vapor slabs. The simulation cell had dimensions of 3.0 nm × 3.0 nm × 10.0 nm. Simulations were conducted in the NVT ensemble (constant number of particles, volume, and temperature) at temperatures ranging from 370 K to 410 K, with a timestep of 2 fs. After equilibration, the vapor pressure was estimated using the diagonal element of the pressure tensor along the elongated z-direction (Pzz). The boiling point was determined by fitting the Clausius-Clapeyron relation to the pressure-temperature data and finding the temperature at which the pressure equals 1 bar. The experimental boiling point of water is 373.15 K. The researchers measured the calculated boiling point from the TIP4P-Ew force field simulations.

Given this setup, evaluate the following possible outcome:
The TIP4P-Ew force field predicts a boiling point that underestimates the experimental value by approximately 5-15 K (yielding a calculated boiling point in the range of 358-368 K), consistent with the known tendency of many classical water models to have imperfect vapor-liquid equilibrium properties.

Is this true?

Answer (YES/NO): NO